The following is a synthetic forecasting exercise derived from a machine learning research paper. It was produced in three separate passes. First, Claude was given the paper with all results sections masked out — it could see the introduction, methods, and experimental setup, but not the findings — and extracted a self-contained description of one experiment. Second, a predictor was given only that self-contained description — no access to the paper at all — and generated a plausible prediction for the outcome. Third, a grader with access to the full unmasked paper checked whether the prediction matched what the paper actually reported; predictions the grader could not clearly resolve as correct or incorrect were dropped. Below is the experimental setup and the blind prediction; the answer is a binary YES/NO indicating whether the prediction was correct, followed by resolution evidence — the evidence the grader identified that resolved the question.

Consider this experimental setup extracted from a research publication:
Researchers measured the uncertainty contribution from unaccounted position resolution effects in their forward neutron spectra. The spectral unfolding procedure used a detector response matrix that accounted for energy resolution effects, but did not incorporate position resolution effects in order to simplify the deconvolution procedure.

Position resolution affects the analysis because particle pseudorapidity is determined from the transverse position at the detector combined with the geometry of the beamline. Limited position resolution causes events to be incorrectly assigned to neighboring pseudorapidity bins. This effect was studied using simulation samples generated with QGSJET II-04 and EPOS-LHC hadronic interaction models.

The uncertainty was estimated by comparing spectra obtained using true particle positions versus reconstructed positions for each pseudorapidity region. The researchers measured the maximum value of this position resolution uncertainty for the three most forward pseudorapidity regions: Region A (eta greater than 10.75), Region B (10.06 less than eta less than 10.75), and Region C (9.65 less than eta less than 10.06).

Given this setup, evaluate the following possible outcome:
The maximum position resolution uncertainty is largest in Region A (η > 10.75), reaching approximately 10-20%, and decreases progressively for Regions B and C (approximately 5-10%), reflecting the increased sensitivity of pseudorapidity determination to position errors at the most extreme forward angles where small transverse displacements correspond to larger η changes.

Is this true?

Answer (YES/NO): NO